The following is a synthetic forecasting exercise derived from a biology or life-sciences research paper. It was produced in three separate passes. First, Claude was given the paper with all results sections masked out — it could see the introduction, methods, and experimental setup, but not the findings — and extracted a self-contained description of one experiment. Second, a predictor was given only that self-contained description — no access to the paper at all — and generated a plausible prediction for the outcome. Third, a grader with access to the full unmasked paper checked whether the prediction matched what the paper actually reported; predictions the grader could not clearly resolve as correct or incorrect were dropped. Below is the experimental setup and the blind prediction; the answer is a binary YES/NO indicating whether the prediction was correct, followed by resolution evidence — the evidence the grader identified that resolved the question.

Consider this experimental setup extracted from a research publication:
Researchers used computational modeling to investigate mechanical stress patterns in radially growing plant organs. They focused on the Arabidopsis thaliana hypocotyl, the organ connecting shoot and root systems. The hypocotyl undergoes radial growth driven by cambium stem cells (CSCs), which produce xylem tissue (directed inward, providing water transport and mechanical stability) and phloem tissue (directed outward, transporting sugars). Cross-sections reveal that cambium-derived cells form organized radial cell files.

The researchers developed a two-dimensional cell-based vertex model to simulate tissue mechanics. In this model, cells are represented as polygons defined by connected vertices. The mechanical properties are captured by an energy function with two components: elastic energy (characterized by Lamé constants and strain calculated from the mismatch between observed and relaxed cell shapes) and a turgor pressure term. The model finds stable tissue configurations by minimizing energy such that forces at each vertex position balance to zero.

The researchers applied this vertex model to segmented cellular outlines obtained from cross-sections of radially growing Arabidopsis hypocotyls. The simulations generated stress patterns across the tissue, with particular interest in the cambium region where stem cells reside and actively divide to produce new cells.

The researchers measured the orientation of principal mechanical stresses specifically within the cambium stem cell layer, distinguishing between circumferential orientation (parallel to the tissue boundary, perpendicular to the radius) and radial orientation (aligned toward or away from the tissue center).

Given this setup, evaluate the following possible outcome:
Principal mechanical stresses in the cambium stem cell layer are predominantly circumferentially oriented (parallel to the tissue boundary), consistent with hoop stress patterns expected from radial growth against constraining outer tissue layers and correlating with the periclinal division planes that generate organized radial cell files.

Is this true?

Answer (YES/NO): YES